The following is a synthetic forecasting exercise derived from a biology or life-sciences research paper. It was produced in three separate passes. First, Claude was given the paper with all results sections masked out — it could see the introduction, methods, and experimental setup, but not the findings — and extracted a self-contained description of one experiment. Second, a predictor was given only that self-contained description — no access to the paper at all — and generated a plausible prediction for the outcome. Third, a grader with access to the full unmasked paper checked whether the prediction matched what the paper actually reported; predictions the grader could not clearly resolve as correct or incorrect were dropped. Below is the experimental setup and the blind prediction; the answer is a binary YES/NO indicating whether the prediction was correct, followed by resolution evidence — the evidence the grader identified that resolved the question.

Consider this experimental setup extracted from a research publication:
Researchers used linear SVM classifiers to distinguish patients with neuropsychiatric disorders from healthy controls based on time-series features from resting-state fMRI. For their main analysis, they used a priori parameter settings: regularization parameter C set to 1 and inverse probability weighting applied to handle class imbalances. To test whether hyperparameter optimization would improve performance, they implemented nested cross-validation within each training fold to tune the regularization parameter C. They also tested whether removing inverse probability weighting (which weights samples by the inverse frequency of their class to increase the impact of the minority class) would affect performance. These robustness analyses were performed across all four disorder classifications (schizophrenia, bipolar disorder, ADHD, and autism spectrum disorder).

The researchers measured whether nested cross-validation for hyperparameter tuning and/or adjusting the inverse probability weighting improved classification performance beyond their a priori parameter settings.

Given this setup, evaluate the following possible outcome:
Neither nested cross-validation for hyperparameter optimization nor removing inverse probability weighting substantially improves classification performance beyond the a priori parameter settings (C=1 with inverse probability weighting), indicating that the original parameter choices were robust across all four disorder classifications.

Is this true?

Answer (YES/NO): YES